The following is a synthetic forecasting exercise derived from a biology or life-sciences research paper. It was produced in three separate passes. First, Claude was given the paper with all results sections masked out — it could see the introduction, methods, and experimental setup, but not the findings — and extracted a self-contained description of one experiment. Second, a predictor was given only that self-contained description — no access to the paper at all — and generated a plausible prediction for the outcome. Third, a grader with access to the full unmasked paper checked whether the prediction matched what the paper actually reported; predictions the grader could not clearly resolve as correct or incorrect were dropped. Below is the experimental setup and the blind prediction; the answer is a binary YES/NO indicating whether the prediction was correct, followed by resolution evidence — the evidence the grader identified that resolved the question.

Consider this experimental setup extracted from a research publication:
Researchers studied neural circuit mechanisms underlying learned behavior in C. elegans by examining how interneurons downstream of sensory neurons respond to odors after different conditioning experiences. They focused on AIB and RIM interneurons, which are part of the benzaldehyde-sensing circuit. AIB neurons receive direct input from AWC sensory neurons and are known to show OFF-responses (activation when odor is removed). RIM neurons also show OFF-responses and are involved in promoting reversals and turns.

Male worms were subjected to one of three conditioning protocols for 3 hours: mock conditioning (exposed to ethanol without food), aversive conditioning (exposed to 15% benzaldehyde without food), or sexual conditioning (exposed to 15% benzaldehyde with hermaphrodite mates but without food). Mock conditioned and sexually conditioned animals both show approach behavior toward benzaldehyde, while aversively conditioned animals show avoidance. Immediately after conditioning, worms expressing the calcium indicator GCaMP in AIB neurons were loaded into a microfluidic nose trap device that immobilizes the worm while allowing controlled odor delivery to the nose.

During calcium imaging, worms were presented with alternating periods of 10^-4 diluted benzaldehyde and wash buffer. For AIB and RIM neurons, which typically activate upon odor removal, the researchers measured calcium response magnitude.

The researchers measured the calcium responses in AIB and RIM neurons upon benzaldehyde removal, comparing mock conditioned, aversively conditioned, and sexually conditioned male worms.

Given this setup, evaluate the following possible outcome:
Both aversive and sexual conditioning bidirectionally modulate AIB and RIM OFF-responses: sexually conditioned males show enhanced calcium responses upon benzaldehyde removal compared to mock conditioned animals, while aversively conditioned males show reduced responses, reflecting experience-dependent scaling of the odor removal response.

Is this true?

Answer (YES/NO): NO